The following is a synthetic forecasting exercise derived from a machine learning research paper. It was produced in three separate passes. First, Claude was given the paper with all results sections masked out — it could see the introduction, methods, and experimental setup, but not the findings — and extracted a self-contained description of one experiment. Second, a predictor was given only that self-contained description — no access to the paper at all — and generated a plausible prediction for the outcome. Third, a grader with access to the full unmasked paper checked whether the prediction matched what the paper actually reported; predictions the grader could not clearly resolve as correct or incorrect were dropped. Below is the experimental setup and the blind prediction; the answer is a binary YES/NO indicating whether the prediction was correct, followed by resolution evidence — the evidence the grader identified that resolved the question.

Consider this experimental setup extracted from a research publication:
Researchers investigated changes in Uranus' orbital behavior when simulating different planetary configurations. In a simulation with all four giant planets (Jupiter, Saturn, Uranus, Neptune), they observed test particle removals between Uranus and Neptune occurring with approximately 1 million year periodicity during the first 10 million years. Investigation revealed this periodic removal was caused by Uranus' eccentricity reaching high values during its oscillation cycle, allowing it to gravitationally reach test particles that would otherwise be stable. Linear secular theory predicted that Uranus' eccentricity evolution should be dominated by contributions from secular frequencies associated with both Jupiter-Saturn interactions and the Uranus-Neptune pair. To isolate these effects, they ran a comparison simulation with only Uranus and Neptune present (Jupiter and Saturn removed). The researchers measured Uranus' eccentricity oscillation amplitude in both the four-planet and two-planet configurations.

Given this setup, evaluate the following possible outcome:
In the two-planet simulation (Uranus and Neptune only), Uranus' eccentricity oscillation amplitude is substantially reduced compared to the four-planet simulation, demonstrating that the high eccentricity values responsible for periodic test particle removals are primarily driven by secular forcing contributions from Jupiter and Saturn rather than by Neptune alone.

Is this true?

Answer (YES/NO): YES